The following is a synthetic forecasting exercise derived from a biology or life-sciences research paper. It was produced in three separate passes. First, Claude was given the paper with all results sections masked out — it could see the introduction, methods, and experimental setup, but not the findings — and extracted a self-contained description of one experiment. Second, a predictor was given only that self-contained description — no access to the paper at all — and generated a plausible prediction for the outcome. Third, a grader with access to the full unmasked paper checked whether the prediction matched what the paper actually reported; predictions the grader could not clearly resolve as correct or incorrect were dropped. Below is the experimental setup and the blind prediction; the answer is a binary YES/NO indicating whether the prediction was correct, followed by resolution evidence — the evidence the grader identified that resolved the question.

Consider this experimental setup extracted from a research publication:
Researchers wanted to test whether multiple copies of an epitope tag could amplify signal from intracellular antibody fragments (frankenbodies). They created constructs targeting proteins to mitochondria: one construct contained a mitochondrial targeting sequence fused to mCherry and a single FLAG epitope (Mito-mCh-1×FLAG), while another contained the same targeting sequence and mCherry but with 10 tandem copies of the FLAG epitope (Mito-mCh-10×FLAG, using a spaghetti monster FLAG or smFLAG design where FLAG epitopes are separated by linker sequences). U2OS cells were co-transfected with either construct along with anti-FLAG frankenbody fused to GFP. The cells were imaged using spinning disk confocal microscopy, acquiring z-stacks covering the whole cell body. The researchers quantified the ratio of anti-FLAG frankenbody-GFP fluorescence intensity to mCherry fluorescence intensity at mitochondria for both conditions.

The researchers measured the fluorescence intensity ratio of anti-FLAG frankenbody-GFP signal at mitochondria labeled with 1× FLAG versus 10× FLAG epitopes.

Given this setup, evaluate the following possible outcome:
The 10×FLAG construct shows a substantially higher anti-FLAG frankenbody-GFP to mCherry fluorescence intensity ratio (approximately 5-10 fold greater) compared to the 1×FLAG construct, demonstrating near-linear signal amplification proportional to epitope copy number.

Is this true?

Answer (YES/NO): YES